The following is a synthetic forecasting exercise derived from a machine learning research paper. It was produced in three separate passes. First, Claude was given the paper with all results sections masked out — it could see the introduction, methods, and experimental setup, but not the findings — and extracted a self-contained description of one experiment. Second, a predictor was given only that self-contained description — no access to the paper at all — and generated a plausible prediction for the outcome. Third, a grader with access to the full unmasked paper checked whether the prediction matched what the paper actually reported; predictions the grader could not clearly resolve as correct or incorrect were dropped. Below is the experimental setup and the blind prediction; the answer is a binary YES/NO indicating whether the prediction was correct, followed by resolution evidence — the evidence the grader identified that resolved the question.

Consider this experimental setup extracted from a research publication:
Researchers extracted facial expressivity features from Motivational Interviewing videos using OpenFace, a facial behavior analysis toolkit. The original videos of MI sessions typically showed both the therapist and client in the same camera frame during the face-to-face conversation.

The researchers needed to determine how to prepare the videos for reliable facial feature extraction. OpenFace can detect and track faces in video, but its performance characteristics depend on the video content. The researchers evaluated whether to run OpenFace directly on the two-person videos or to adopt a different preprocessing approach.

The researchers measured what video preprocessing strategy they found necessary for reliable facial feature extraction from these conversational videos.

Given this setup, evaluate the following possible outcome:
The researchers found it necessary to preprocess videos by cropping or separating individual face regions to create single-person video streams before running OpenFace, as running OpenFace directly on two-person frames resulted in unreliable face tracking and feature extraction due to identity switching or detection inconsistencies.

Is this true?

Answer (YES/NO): YES